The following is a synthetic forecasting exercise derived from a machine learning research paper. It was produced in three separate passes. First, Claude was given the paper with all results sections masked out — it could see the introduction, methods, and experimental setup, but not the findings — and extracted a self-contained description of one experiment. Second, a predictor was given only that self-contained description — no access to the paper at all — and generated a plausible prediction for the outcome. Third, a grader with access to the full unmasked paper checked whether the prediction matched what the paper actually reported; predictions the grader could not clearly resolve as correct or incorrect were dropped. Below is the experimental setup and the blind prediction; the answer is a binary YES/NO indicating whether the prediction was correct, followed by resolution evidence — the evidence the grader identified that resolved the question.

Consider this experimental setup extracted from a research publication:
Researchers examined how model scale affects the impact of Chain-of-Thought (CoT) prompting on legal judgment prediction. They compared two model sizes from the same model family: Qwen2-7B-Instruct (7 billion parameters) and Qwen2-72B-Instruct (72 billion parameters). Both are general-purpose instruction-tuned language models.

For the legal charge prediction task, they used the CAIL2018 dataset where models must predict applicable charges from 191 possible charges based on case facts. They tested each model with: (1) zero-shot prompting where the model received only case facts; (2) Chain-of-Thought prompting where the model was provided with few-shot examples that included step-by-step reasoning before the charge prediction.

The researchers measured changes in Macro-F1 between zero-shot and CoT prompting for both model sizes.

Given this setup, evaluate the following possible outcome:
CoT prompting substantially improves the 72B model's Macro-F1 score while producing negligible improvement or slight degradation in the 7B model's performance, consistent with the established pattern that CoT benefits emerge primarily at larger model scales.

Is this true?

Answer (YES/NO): NO